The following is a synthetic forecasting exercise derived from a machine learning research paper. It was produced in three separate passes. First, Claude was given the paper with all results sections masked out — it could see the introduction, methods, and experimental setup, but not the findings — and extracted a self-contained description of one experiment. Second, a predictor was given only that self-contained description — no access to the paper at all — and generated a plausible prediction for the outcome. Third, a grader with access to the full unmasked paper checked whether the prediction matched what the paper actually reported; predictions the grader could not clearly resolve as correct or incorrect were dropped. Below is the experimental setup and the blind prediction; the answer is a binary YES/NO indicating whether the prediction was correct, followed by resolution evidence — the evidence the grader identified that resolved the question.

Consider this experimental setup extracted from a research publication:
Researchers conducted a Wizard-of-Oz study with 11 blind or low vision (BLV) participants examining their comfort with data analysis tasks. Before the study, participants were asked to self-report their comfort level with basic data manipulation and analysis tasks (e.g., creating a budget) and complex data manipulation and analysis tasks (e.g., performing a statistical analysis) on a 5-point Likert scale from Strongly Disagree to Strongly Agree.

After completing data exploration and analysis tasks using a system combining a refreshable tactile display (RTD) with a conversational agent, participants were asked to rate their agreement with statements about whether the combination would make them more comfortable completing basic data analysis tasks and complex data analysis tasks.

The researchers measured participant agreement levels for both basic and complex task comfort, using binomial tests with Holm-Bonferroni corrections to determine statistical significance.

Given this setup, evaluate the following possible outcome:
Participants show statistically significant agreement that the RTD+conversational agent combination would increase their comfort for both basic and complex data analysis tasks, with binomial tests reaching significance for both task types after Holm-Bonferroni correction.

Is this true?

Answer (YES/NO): YES